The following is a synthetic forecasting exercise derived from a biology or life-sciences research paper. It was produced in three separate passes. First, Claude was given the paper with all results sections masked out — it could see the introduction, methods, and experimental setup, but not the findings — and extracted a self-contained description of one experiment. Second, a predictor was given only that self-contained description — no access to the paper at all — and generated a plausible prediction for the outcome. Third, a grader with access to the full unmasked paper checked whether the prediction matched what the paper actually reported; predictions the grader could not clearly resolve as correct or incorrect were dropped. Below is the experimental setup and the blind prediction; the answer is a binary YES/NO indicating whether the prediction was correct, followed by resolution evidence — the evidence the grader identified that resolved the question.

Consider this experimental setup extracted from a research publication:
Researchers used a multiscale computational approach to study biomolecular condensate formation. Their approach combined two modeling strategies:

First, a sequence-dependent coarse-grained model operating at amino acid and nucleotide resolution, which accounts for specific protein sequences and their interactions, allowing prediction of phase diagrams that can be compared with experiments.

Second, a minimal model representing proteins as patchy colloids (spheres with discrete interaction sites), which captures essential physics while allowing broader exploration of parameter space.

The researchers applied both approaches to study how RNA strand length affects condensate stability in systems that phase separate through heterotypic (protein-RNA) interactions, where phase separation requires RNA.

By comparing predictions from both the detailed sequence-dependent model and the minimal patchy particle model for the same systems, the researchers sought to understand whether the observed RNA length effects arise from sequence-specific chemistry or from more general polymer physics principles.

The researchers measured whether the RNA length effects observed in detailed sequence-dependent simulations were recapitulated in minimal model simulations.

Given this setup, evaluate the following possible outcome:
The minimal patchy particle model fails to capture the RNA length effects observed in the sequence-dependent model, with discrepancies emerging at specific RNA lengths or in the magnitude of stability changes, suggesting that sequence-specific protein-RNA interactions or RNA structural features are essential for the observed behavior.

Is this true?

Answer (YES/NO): NO